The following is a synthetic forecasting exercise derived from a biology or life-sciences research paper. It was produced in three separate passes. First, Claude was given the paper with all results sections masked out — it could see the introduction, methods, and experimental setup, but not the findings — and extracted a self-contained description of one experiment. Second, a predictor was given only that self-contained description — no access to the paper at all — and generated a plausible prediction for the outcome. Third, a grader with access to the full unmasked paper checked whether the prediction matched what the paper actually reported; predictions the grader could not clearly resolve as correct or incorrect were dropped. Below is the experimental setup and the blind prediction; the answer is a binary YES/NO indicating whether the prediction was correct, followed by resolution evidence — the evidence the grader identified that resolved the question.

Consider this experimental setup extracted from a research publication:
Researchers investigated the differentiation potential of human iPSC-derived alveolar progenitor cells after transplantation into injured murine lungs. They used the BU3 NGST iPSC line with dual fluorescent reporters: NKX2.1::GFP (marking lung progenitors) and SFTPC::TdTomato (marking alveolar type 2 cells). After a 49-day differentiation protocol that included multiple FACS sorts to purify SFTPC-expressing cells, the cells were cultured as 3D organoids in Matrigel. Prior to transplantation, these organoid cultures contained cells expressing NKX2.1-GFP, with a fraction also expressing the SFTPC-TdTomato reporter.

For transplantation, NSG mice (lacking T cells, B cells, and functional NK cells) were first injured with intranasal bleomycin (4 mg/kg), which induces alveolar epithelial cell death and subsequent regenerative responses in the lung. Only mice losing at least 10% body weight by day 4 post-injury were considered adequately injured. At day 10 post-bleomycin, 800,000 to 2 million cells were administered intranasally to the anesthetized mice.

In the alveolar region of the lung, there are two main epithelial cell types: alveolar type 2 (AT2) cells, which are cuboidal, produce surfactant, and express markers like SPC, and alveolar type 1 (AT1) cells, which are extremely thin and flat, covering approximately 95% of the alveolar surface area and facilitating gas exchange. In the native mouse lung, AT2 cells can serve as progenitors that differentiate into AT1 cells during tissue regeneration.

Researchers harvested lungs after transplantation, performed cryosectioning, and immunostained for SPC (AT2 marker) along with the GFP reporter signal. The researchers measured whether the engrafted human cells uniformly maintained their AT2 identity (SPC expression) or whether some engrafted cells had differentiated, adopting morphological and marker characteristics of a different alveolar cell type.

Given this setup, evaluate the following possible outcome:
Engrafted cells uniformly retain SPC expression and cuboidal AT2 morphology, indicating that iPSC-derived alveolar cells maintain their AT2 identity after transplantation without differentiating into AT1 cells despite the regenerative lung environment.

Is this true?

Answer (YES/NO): NO